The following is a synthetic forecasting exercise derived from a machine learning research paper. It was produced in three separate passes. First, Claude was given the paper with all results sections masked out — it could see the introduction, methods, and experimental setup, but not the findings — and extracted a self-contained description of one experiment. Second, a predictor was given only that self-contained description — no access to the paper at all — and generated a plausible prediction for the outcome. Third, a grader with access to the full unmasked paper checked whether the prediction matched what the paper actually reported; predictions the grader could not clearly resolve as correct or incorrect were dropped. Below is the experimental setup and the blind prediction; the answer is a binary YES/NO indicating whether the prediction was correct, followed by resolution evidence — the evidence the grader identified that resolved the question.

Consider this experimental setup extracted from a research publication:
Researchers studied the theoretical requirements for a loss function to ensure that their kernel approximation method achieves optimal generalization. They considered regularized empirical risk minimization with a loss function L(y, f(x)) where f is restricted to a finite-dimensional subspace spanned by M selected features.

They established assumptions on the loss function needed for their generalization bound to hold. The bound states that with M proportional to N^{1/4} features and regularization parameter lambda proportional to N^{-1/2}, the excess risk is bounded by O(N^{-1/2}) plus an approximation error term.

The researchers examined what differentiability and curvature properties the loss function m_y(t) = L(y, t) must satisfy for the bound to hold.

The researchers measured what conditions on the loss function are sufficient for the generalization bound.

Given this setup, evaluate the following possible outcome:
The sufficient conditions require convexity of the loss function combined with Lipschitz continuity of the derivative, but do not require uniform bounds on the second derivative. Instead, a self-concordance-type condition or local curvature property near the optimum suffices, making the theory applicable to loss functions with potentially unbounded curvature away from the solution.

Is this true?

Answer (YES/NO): NO